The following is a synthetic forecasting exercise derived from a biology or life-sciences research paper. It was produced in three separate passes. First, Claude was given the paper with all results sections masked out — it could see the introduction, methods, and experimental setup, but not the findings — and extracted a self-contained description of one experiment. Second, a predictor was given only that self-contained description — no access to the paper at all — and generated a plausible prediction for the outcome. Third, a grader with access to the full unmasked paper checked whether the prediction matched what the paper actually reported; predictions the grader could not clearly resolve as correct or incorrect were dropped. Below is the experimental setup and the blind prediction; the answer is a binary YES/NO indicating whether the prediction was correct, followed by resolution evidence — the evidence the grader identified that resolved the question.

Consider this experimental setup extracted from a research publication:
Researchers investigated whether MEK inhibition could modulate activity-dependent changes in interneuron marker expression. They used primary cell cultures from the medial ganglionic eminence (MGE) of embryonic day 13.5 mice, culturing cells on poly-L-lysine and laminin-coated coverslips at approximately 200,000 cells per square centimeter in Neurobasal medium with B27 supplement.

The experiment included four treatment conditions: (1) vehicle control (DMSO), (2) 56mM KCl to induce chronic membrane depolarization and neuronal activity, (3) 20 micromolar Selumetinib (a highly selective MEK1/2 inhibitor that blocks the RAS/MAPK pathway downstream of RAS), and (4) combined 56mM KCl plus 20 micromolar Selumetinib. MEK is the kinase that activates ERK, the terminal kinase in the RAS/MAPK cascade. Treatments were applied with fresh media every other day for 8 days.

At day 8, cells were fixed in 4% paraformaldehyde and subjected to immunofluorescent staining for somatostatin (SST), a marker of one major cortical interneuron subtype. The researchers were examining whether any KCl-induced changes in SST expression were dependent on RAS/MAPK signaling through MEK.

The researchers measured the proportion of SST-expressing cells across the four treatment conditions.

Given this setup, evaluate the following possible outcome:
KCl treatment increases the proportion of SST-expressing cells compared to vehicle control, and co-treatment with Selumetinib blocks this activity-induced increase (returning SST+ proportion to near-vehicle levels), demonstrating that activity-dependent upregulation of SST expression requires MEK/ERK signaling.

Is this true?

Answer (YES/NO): YES